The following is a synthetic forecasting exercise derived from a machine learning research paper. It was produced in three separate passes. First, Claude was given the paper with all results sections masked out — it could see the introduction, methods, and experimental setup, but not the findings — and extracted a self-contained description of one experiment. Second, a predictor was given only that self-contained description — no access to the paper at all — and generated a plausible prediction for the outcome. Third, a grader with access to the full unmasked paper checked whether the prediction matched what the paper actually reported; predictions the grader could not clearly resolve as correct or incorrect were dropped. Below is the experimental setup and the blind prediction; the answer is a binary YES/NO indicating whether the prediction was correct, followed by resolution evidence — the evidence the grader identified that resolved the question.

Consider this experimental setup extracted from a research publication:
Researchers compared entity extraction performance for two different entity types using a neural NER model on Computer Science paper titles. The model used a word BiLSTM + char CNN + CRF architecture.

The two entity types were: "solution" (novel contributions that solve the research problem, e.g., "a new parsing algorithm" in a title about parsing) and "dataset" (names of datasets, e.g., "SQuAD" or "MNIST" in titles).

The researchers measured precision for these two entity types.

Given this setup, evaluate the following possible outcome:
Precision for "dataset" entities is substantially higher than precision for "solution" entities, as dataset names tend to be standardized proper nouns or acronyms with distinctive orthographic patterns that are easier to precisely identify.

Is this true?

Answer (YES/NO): NO